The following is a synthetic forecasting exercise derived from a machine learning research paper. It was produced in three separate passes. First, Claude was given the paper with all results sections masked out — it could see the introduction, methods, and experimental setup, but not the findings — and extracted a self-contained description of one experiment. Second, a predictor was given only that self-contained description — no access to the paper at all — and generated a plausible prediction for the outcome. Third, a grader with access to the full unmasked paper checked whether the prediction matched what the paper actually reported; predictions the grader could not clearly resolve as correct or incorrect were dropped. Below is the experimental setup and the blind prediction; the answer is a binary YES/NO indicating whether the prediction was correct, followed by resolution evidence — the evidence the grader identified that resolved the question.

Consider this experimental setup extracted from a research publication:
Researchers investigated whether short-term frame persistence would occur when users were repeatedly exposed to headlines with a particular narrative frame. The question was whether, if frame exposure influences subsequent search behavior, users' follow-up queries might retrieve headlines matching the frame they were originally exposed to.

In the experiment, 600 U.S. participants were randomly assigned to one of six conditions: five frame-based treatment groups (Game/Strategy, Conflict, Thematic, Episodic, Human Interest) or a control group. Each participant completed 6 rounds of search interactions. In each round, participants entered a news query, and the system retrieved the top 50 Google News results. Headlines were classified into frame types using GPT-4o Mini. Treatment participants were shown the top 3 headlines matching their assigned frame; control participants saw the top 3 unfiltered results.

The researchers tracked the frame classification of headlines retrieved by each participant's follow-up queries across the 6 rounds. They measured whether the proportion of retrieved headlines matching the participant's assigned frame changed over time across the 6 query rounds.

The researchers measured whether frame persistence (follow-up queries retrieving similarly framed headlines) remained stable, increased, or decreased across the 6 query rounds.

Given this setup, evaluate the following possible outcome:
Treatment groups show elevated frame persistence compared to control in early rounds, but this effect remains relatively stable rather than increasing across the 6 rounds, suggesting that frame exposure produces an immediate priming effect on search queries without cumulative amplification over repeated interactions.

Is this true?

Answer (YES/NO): NO